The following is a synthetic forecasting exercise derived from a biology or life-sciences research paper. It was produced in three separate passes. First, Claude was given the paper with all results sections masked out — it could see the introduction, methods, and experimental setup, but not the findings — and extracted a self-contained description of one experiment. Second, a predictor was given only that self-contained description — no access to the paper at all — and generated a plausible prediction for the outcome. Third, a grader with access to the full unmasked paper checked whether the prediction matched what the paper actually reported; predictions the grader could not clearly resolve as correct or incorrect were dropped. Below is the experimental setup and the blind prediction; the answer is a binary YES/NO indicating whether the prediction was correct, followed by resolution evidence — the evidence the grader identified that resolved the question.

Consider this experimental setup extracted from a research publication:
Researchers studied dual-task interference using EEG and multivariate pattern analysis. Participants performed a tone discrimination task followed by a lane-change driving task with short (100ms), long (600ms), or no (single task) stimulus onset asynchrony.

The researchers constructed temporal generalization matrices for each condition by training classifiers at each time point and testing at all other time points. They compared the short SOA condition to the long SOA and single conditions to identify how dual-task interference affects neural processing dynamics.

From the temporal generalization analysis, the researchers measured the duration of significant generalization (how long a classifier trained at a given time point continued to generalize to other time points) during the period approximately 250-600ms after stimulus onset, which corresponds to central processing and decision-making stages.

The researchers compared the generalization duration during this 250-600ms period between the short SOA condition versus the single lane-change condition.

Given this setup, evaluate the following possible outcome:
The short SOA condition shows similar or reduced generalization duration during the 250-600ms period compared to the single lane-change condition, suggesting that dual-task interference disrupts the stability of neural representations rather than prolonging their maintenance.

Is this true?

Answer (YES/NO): YES